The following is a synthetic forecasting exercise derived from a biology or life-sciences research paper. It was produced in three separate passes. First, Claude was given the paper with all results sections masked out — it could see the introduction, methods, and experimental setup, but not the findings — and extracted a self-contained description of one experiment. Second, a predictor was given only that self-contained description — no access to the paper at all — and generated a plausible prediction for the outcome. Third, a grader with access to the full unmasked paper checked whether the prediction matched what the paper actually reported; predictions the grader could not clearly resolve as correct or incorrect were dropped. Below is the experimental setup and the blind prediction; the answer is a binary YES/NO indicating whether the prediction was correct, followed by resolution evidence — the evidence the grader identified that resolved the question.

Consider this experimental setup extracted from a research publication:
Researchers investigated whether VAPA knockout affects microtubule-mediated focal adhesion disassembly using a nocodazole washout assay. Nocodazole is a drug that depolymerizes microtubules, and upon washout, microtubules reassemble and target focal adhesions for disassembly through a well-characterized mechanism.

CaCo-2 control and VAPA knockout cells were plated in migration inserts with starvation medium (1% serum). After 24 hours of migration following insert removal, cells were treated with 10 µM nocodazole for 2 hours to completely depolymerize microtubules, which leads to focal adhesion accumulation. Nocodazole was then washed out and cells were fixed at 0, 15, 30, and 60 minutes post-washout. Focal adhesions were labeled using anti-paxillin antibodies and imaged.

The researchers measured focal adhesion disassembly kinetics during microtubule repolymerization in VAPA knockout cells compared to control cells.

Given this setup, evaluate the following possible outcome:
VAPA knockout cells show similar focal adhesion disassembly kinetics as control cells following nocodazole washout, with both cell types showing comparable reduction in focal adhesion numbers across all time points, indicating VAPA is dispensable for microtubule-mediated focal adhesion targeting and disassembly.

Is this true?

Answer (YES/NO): NO